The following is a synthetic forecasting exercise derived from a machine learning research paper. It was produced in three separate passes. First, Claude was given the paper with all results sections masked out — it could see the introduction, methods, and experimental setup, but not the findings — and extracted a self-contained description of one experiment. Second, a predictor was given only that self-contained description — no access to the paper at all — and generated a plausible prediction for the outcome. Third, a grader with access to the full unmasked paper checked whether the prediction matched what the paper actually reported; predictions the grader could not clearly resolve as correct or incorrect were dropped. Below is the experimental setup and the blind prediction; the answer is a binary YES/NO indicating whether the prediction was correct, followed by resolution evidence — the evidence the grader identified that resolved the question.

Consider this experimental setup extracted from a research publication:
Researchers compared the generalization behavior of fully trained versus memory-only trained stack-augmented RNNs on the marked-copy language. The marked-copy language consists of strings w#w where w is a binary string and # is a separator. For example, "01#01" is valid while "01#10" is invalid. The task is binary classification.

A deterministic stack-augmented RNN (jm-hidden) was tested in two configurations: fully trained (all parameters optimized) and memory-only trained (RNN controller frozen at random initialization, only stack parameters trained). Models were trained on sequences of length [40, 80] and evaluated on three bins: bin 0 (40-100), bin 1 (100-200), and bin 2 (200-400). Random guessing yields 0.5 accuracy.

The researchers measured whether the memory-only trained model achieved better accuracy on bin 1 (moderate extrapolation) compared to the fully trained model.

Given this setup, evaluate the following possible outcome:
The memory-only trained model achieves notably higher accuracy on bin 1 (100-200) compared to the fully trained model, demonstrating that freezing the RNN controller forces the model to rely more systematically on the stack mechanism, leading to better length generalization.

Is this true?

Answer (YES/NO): YES